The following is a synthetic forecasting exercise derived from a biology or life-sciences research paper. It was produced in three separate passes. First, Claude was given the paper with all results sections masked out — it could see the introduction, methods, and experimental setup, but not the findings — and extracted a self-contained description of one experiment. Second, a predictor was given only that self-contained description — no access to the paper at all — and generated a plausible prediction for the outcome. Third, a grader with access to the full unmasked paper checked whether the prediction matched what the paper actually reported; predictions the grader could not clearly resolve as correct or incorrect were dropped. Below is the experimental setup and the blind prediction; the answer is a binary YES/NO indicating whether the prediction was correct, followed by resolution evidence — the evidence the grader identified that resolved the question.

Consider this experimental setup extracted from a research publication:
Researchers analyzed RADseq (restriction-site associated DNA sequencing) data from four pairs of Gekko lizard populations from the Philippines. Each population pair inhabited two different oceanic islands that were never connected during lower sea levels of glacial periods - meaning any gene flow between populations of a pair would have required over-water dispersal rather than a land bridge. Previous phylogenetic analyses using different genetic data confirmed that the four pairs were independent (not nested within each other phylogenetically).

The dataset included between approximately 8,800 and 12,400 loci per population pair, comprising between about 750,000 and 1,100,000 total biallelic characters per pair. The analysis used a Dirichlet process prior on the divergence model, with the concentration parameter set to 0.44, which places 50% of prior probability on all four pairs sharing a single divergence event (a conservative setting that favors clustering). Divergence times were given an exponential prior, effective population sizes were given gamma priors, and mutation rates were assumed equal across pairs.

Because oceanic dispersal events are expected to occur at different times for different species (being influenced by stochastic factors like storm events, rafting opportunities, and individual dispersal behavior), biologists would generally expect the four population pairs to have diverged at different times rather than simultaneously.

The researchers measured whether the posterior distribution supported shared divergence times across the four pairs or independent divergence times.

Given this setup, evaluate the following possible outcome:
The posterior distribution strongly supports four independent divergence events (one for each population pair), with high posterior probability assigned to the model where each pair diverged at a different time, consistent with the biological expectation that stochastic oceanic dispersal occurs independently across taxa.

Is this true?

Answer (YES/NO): YES